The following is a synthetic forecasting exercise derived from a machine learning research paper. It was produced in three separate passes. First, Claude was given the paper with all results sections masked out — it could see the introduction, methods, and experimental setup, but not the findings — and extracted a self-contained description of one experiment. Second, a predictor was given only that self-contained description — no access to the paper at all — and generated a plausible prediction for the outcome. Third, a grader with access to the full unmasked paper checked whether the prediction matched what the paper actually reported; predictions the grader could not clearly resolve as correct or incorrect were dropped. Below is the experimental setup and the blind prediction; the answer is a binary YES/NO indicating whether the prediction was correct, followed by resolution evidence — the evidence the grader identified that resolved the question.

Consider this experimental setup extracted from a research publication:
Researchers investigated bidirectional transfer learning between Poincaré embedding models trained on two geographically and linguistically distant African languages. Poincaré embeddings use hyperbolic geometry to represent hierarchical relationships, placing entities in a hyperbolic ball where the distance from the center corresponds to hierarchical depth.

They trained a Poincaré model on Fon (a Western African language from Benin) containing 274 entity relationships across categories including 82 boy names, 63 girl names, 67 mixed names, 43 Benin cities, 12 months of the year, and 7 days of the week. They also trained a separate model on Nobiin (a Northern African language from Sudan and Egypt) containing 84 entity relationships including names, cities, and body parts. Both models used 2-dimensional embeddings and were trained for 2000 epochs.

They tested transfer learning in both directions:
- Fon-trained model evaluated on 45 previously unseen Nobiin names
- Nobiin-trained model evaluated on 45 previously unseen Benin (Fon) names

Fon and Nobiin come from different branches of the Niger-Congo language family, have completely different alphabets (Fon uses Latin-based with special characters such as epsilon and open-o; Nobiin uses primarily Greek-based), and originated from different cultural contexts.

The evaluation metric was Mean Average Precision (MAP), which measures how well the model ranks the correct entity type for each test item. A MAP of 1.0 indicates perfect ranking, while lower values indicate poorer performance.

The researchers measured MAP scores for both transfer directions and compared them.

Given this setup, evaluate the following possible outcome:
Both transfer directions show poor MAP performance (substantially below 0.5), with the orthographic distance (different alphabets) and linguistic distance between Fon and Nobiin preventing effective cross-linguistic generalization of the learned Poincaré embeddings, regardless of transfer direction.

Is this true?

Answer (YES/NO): NO